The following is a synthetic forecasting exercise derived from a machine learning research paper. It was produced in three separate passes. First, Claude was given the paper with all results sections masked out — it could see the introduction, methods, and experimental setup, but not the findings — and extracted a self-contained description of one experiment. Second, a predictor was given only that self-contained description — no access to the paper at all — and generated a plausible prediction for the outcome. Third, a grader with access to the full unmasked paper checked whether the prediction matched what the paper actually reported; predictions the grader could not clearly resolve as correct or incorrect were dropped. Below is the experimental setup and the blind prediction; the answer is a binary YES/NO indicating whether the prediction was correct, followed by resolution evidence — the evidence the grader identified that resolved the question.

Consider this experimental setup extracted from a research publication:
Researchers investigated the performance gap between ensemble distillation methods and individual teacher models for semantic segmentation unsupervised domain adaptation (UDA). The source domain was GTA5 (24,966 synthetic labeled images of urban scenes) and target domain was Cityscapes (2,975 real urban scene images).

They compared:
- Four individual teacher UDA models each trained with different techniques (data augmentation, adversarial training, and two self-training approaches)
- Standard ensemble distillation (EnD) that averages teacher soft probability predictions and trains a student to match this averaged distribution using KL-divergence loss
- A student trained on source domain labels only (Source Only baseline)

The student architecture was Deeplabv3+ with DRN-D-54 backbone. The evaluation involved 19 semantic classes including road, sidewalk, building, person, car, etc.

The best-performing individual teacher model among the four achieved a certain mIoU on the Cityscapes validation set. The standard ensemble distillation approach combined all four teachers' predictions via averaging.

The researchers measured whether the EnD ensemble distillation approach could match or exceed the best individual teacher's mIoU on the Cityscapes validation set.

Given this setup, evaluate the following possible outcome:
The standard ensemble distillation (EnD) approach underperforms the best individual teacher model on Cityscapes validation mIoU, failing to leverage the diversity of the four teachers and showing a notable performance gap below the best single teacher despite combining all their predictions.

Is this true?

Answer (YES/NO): YES